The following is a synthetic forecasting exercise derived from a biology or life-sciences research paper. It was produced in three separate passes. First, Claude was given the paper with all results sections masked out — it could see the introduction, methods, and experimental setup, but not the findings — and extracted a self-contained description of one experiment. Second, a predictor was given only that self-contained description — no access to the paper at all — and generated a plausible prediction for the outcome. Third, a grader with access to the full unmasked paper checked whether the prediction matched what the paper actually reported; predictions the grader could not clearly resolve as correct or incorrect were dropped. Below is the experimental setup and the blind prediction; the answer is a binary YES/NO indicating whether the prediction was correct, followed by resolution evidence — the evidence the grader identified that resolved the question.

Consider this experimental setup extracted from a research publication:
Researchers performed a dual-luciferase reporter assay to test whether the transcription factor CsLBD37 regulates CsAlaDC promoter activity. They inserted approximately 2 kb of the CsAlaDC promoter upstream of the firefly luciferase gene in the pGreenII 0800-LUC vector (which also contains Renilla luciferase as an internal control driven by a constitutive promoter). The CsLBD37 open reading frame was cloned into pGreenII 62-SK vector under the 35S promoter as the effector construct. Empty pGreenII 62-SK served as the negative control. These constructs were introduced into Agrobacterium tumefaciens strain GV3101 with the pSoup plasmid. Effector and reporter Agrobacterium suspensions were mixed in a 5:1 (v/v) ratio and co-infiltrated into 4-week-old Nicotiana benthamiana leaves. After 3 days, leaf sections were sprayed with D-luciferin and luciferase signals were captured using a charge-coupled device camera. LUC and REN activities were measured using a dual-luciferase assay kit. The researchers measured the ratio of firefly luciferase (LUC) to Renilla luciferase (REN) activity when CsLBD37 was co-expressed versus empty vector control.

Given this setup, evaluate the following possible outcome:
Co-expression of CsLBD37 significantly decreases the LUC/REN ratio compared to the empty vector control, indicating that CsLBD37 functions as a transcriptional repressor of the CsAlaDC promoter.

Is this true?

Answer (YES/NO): YES